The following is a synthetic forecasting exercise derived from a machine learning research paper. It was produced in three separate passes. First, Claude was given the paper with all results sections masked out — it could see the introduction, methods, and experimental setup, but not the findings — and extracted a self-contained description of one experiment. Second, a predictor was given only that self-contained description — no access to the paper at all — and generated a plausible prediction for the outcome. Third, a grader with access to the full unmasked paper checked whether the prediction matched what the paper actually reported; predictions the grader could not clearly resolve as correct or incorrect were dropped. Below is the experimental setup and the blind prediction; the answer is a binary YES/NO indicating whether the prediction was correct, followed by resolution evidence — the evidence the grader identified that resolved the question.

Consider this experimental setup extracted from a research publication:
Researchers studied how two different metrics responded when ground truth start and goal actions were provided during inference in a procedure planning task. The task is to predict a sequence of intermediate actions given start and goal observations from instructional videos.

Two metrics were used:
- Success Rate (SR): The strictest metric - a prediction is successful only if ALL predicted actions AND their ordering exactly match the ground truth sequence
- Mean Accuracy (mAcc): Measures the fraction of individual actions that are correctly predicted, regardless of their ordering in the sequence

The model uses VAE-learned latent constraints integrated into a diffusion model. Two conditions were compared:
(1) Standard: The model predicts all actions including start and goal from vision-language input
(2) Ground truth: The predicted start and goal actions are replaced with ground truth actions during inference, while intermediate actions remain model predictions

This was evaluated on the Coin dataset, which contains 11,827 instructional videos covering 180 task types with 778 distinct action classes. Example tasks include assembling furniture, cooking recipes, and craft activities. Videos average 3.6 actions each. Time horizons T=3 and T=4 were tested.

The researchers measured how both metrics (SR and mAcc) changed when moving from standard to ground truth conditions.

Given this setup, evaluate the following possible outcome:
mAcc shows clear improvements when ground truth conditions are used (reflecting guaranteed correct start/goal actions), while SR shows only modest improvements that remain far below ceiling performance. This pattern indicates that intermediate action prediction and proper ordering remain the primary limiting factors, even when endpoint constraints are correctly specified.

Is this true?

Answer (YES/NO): YES